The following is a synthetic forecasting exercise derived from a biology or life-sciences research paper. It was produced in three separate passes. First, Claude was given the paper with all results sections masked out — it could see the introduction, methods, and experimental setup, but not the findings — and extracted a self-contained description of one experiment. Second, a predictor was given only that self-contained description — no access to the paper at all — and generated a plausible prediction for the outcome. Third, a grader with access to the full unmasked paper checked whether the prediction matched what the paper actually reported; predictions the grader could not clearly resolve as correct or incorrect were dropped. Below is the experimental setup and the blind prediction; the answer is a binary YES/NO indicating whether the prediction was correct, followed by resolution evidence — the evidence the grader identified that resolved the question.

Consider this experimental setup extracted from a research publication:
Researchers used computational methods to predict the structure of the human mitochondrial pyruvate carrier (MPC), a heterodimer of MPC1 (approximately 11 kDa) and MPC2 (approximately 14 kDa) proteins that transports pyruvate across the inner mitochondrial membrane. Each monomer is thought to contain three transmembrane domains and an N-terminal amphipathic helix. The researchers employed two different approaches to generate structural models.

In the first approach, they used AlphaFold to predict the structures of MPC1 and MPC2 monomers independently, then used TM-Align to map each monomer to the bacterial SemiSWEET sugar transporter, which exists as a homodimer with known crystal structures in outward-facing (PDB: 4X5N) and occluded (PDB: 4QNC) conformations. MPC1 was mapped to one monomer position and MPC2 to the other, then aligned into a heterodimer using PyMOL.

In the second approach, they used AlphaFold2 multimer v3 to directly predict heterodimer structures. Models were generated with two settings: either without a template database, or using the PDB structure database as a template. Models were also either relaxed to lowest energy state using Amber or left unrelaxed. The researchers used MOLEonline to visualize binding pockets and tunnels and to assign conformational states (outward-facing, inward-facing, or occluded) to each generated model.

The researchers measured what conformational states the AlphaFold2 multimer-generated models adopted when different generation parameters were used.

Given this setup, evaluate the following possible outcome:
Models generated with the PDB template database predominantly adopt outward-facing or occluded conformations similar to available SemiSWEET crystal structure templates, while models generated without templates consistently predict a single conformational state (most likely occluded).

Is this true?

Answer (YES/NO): NO